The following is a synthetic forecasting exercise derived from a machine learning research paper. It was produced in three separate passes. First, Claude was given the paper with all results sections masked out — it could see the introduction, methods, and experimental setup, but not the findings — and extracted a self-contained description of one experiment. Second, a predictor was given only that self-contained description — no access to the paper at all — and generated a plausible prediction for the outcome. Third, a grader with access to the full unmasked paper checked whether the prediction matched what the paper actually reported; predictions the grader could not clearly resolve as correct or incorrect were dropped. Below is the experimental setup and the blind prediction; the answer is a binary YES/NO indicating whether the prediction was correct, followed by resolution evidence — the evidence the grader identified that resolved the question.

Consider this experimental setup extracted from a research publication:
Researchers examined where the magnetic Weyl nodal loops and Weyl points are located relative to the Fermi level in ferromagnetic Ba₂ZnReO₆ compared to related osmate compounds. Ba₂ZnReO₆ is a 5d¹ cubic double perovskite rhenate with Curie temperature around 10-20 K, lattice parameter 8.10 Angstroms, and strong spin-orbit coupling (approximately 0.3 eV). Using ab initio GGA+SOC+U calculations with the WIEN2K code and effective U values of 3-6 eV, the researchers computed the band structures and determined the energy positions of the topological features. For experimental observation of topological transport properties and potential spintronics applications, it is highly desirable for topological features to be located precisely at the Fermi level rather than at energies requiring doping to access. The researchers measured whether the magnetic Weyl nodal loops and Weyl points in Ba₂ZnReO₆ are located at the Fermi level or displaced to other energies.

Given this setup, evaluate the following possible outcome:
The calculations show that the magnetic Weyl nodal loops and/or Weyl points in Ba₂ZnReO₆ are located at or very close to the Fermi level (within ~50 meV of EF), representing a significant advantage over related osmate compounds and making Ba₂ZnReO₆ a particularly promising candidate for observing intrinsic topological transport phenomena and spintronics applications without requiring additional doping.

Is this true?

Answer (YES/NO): YES